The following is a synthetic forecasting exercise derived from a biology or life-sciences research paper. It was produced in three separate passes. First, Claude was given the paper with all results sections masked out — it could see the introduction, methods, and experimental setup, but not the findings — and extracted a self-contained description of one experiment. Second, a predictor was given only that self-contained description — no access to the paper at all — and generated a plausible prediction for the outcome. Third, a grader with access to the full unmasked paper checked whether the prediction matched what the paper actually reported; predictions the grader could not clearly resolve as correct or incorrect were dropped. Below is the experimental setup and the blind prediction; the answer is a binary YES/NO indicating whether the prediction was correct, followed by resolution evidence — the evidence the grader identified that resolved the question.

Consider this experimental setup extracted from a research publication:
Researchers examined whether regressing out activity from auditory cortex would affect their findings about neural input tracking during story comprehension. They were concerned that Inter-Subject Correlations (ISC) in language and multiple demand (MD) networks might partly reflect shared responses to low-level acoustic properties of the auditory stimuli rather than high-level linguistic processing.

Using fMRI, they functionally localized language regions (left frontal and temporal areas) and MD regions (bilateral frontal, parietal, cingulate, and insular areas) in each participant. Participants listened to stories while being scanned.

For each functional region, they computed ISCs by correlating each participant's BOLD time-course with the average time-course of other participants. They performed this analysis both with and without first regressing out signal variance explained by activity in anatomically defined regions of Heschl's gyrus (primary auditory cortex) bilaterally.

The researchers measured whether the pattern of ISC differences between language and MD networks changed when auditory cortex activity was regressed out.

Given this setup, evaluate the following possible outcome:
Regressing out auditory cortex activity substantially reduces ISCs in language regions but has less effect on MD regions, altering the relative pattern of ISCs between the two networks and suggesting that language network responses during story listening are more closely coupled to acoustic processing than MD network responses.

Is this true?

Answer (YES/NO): NO